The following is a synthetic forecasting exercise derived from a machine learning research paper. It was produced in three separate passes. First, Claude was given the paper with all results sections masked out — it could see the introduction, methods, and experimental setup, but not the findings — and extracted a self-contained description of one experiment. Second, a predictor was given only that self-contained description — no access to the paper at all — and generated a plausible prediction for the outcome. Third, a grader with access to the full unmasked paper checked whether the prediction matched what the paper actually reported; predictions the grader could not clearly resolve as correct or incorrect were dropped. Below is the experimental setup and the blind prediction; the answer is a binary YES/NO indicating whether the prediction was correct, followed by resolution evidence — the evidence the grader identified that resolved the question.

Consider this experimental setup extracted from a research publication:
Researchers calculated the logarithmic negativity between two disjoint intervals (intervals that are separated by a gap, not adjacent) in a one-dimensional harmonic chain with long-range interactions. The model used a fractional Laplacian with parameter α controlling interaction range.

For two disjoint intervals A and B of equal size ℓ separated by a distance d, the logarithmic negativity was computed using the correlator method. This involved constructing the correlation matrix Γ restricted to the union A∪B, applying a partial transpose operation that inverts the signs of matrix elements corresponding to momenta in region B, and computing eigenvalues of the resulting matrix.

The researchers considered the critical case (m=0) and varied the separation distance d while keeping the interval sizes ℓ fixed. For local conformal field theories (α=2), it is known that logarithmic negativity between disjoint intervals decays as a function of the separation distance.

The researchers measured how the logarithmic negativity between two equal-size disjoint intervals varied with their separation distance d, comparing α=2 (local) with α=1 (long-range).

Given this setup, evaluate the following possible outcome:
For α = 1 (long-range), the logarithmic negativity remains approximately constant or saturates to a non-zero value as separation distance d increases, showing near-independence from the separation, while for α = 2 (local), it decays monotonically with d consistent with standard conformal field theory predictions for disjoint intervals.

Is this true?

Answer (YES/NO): NO